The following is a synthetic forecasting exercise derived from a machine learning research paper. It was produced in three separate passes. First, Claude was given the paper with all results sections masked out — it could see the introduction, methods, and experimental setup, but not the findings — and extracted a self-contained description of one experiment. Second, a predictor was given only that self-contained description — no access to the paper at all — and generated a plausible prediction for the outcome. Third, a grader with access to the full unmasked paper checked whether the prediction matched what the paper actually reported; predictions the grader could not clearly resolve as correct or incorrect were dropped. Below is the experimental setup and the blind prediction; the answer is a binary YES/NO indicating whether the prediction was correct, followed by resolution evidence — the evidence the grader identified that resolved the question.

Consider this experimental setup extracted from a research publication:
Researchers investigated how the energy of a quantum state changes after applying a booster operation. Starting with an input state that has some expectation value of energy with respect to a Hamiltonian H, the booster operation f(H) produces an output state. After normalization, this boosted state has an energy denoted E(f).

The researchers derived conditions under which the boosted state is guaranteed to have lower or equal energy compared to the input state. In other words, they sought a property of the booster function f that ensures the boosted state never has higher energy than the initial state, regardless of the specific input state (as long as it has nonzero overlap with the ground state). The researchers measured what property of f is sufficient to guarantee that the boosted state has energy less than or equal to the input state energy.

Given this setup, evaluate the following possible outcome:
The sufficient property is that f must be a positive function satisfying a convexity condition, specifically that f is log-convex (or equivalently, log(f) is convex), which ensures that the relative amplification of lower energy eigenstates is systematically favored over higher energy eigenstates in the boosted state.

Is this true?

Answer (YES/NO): NO